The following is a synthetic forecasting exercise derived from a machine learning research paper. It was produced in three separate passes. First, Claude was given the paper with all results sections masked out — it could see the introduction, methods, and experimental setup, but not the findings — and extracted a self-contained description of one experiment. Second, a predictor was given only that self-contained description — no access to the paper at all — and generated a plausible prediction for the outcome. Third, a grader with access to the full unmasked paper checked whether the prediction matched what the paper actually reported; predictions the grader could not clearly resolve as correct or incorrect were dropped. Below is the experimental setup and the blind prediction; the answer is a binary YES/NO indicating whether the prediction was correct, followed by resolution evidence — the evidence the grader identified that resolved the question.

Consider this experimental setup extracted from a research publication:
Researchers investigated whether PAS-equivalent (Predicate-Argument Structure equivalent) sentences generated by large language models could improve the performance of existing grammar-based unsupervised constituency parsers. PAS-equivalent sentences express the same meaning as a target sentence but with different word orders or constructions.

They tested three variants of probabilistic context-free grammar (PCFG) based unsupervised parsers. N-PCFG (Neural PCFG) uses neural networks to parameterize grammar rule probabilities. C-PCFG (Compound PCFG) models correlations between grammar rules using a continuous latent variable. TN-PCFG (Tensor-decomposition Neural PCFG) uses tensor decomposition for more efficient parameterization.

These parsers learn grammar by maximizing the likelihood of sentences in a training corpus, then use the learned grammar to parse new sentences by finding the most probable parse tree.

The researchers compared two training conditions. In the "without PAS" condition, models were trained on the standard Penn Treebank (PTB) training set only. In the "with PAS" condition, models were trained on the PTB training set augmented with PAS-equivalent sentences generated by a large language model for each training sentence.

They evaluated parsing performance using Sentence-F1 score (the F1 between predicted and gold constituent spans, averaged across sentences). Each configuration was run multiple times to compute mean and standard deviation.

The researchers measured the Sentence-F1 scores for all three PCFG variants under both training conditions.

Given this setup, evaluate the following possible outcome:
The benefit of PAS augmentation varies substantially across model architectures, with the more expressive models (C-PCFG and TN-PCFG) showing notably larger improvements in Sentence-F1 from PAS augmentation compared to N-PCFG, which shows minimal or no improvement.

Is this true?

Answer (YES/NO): NO